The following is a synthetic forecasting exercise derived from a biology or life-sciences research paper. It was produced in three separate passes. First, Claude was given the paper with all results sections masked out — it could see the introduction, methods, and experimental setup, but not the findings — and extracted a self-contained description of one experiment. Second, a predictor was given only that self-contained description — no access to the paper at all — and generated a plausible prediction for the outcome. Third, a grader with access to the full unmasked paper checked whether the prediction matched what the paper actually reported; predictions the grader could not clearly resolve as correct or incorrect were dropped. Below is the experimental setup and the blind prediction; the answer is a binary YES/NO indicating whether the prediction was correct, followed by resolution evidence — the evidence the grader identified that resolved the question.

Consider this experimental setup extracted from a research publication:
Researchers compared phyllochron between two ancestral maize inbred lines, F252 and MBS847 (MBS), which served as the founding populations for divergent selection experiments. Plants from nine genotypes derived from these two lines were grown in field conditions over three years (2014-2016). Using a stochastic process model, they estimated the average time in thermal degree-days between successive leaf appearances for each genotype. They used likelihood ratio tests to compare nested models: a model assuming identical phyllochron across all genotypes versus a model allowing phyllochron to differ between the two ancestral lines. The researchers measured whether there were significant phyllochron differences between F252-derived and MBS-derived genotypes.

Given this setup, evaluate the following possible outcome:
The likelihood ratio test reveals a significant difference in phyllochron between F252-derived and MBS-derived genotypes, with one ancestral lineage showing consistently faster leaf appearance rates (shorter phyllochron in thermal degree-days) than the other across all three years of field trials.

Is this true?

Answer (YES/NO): NO